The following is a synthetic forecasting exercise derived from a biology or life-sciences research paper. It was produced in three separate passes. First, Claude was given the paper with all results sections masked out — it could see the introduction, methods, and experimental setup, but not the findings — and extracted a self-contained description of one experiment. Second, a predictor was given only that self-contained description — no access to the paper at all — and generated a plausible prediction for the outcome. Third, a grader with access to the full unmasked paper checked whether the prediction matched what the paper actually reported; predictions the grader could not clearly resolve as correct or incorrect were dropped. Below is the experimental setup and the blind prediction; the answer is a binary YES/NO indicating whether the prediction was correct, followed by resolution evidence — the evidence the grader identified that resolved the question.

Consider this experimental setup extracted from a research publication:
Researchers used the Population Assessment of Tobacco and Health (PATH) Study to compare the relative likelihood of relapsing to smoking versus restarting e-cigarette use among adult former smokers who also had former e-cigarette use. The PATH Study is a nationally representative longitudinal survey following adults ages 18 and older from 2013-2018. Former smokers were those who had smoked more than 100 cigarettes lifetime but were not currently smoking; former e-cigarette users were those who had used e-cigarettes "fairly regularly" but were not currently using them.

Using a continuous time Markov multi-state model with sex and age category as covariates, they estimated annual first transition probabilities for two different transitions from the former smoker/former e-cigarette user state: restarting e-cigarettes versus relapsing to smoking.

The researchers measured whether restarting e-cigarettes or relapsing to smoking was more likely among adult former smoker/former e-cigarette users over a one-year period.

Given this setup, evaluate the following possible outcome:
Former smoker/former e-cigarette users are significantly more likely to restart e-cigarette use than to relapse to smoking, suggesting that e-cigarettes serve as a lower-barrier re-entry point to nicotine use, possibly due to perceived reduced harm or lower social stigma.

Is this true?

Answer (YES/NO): NO